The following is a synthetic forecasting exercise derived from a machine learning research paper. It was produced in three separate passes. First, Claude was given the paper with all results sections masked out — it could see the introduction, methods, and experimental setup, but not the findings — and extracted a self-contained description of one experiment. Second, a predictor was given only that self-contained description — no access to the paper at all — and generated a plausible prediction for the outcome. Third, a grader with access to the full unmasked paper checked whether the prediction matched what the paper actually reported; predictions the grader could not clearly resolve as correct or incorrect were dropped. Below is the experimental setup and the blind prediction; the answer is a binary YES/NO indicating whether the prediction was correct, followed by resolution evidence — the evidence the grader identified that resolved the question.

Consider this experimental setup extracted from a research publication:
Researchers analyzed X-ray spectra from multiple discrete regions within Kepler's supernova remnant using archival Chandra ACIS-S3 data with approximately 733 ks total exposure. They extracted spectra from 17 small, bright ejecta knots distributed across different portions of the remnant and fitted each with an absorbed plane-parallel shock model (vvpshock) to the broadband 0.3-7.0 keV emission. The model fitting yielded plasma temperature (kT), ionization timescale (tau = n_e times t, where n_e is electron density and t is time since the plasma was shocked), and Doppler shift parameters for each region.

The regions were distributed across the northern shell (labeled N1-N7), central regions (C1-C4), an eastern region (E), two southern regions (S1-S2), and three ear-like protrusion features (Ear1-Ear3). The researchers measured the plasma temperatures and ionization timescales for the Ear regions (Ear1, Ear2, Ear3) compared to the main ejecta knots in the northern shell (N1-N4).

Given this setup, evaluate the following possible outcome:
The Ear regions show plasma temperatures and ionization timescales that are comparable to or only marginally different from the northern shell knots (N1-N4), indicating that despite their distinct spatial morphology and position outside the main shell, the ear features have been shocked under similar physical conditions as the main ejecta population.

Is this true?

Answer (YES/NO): NO